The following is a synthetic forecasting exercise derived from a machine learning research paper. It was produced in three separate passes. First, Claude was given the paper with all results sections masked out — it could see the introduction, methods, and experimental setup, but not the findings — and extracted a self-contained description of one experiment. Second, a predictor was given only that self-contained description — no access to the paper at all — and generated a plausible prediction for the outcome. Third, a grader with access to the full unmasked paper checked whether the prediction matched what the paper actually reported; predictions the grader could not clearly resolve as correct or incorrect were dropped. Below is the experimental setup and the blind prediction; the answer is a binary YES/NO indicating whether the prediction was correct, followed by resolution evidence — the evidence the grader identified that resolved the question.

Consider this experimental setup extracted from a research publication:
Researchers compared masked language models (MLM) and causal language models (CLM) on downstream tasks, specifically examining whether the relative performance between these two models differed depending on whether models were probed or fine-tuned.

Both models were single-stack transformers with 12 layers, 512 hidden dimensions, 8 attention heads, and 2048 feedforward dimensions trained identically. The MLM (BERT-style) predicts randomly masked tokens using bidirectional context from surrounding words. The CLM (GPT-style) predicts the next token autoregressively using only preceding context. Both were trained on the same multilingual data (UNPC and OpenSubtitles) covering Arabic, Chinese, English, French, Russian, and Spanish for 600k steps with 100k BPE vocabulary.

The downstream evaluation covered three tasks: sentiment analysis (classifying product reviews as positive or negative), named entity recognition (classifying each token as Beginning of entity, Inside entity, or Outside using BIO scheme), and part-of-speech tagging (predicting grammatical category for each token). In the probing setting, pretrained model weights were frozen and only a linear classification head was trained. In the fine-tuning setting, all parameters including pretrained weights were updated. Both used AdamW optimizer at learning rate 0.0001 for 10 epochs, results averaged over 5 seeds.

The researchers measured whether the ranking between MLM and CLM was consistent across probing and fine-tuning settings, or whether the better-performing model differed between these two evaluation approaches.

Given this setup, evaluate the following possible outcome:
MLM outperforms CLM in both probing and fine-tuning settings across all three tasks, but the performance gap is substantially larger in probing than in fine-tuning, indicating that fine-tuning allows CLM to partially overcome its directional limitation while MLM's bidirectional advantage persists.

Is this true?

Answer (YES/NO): NO